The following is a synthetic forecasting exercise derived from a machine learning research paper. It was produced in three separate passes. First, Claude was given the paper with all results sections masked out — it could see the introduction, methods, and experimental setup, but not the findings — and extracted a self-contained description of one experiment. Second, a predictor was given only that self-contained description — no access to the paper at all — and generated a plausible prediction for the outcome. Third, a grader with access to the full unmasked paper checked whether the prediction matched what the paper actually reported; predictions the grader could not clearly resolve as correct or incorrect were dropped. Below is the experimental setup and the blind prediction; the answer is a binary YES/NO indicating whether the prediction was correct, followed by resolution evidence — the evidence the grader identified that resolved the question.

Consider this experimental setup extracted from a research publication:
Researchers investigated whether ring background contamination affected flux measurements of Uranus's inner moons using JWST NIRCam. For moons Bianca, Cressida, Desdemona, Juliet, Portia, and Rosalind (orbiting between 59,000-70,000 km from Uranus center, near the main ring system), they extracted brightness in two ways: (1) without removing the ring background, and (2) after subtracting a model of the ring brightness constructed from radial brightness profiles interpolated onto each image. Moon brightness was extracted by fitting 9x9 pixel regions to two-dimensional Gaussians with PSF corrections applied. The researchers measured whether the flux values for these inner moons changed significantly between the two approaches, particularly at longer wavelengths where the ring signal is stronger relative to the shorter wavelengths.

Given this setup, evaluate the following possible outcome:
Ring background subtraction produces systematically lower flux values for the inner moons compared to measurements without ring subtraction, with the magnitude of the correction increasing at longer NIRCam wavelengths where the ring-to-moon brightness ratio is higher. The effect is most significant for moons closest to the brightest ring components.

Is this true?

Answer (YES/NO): NO